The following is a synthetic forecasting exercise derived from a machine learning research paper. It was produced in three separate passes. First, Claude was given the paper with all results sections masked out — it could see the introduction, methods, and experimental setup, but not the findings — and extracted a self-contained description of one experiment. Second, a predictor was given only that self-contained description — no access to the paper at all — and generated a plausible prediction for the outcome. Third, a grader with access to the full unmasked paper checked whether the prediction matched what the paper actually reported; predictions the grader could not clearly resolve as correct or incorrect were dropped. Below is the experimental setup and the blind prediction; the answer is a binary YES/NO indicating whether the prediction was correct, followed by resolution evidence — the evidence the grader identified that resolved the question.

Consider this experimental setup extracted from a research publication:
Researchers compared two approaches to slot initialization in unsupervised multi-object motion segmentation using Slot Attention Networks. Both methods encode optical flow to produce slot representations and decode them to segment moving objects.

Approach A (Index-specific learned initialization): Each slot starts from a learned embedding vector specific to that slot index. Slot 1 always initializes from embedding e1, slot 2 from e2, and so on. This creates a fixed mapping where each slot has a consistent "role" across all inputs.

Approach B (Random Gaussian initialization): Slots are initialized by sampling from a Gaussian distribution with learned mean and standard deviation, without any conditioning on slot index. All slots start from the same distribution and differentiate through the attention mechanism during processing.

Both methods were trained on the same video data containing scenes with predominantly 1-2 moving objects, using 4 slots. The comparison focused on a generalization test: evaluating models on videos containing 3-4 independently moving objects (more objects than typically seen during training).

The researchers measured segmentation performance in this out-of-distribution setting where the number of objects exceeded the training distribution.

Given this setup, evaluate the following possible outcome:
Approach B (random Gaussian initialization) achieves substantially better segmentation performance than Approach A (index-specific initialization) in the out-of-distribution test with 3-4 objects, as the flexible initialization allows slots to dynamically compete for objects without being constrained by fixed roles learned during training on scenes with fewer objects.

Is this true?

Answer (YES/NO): YES